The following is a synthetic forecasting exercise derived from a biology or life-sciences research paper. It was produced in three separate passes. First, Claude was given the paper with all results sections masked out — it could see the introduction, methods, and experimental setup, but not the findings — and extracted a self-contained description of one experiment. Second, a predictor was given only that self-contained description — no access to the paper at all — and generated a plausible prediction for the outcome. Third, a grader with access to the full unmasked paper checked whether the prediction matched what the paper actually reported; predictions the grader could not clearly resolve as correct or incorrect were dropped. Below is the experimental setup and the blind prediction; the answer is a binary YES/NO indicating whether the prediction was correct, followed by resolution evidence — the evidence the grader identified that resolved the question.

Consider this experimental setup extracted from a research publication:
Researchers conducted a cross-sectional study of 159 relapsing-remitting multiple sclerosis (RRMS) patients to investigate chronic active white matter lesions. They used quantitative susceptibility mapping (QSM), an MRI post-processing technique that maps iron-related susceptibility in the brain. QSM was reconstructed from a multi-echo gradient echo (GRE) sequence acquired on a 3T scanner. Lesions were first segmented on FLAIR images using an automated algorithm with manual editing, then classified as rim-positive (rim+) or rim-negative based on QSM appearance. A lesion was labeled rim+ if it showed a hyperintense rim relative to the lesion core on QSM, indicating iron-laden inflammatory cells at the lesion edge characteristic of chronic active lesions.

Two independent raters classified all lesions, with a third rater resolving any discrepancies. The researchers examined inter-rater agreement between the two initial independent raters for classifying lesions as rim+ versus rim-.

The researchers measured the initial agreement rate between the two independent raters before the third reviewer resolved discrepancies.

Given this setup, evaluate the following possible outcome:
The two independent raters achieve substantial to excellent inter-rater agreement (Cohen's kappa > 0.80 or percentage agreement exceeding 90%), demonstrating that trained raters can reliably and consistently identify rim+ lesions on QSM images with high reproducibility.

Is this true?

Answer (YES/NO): YES